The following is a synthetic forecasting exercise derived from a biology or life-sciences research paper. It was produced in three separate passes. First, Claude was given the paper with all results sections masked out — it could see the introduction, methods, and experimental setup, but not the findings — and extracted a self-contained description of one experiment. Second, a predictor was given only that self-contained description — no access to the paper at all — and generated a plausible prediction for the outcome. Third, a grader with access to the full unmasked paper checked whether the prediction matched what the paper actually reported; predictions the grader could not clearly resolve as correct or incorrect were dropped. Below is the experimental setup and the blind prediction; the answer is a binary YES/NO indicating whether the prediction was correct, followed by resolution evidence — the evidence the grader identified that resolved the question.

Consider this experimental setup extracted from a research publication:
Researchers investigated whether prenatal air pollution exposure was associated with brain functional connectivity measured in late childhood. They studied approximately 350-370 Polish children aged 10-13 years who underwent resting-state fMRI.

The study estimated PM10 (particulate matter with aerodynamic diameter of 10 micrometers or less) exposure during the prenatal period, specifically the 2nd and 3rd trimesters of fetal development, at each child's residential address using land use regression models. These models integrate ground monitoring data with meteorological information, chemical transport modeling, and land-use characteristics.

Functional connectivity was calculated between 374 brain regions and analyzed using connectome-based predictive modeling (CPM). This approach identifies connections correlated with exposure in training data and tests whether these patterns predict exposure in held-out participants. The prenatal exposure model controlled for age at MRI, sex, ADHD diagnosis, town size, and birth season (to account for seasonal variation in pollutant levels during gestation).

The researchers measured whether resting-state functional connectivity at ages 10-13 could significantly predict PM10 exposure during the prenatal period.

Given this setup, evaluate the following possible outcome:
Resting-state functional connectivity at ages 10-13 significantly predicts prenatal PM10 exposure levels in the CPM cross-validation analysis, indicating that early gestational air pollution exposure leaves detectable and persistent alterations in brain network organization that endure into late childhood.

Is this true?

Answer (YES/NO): NO